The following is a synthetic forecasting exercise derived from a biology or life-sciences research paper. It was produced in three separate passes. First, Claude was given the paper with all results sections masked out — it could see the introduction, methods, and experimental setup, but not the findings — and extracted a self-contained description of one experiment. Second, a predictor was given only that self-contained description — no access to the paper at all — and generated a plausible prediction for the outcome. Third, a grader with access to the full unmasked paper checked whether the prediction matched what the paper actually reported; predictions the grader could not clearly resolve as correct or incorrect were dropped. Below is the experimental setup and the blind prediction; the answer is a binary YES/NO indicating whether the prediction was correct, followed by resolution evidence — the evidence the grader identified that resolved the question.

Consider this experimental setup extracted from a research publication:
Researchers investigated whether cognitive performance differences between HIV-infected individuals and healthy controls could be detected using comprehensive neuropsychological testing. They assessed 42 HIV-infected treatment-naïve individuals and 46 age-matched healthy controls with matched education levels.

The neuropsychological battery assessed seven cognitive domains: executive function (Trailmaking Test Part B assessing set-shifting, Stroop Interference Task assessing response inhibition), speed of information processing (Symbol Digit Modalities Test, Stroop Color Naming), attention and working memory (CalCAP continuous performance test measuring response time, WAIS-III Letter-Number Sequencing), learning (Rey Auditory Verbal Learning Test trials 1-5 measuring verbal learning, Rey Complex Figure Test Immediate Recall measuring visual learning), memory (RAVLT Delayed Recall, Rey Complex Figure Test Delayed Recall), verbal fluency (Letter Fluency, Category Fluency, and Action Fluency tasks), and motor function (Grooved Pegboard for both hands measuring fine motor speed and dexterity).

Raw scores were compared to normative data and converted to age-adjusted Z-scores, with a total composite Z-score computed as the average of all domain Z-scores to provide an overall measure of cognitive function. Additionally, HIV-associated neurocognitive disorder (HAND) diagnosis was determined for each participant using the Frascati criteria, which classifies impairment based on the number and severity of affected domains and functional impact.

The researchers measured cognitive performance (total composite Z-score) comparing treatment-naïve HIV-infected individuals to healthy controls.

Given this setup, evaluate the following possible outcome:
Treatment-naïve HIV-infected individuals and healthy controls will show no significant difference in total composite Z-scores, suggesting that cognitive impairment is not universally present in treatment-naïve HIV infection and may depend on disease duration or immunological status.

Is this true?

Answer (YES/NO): NO